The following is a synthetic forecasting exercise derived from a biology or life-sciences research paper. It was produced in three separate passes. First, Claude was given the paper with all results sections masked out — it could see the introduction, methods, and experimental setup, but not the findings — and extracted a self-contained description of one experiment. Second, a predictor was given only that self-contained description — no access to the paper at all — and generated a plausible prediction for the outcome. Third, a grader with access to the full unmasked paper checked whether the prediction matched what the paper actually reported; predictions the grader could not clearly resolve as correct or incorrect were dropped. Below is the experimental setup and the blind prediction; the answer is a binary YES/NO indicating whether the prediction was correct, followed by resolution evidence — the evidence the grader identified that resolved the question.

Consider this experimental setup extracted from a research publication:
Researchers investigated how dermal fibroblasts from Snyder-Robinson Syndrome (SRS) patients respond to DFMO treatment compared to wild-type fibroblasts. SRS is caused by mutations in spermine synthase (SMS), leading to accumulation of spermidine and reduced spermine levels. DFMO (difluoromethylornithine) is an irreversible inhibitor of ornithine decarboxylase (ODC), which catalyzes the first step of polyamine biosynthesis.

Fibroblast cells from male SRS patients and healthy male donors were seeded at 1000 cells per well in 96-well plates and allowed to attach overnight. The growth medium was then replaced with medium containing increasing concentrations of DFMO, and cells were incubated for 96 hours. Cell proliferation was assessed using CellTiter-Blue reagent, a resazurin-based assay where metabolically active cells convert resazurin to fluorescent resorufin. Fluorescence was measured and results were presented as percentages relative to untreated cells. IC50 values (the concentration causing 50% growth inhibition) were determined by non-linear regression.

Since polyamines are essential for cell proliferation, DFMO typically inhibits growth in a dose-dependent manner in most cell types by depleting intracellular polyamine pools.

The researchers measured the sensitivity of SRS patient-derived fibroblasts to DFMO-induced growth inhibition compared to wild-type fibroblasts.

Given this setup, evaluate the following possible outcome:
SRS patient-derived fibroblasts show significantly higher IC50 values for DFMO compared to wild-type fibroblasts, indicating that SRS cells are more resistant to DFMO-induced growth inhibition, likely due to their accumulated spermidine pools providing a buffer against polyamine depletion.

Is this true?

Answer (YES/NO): YES